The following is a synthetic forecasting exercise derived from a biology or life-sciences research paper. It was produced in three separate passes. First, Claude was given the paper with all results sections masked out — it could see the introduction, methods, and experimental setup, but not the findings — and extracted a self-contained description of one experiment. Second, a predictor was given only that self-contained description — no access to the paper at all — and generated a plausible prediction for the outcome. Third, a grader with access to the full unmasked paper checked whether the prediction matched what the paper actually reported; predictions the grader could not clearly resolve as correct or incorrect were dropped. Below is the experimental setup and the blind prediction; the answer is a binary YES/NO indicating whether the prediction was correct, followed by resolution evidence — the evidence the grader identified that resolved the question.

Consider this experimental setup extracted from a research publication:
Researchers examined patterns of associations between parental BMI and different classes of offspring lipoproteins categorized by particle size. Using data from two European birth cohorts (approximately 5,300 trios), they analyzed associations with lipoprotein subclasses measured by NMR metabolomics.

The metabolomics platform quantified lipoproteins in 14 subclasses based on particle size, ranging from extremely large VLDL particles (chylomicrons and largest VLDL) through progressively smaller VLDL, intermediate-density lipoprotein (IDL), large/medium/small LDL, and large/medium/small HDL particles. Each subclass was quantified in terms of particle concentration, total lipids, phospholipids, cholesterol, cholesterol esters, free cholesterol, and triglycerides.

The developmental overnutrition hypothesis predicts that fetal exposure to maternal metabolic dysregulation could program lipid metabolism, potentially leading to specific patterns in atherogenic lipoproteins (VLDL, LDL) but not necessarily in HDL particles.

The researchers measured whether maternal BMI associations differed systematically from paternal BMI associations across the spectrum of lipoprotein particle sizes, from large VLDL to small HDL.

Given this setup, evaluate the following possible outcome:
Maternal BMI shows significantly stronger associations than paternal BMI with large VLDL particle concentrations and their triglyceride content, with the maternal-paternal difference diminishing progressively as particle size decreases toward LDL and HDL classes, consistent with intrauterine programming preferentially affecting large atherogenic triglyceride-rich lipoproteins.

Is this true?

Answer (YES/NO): NO